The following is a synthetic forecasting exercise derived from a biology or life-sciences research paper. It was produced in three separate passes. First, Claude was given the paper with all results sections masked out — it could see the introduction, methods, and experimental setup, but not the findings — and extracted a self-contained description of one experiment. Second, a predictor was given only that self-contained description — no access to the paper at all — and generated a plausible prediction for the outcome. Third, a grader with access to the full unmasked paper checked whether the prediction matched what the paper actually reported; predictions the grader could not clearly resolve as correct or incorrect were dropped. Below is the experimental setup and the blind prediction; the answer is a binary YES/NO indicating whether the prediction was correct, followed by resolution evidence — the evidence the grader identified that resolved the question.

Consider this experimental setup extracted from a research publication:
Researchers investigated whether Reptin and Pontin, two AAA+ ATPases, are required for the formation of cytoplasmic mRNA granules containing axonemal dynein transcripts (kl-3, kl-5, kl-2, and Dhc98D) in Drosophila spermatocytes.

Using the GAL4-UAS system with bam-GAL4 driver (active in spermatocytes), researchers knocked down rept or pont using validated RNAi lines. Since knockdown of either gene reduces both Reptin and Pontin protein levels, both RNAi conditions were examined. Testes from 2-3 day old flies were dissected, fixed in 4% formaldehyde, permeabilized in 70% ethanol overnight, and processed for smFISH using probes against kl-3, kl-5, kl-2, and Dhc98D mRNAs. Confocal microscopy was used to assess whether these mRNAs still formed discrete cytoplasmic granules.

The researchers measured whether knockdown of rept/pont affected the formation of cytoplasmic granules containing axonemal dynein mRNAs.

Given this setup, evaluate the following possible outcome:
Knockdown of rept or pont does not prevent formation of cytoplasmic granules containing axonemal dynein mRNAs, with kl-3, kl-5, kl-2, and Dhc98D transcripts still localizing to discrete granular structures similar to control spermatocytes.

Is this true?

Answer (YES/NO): NO